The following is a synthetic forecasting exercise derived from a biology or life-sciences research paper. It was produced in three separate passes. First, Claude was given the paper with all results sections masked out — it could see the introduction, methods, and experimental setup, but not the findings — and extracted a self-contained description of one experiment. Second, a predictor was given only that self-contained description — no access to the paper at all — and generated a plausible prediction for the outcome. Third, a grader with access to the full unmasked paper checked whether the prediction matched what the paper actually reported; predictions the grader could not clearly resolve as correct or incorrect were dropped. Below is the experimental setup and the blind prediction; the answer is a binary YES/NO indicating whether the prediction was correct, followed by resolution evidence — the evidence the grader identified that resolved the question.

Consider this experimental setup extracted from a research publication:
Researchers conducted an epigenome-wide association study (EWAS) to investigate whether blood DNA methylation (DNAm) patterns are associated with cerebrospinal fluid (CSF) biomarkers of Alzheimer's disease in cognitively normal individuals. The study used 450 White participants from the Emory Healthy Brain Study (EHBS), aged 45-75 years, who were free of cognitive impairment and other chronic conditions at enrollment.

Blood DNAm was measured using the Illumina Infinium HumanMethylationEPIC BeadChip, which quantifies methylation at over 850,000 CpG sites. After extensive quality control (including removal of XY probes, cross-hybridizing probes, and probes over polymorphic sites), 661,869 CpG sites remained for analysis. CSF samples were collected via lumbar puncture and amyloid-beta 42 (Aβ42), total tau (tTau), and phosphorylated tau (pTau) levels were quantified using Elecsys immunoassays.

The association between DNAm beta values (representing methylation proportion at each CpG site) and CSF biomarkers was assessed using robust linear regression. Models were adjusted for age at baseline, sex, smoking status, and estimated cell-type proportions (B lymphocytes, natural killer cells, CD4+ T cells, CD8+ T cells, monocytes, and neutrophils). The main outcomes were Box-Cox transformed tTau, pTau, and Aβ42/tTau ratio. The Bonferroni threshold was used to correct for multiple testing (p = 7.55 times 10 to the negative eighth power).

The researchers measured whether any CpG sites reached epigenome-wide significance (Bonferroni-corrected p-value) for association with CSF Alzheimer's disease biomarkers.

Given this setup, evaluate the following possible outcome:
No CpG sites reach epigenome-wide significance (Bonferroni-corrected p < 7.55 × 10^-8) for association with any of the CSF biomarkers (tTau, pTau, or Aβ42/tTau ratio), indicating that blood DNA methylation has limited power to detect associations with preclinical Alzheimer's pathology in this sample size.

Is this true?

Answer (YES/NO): YES